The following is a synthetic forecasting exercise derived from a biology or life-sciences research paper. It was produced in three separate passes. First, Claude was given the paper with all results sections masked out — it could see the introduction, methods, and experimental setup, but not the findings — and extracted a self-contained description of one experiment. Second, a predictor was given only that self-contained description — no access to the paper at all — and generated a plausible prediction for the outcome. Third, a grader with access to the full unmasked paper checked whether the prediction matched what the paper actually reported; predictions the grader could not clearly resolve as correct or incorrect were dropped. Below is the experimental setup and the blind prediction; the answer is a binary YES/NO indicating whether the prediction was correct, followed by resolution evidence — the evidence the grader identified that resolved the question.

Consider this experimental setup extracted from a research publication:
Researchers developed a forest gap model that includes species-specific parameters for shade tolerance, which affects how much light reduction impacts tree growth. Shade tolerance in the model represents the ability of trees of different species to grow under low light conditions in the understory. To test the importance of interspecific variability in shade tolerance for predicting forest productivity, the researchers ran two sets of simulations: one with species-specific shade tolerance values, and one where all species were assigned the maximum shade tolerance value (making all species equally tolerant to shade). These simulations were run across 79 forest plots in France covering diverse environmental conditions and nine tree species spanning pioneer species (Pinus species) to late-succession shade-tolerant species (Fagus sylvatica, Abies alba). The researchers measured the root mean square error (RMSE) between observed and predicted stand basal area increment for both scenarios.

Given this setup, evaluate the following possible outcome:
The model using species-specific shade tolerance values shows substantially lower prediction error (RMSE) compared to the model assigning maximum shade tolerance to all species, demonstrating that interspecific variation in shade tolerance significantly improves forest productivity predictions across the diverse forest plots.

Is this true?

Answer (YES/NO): YES